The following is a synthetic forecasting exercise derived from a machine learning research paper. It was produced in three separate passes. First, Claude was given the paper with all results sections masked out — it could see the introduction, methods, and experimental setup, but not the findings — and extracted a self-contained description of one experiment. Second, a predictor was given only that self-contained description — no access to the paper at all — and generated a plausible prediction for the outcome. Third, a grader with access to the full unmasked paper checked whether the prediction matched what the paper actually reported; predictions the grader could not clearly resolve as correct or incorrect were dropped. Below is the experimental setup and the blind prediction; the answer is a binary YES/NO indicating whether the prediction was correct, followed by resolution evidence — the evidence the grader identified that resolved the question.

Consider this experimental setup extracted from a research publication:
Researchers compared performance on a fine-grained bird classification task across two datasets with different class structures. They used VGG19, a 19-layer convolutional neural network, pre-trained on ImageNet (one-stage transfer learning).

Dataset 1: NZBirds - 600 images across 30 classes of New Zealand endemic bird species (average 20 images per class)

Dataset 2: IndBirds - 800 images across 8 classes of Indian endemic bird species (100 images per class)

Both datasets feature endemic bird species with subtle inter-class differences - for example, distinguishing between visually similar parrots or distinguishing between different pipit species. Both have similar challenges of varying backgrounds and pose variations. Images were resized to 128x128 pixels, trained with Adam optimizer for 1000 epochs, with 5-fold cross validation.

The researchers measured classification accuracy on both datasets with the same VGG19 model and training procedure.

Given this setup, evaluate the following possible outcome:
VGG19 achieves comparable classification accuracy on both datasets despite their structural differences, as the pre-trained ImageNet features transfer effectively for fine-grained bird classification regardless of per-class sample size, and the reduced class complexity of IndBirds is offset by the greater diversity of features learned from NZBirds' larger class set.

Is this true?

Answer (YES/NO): NO